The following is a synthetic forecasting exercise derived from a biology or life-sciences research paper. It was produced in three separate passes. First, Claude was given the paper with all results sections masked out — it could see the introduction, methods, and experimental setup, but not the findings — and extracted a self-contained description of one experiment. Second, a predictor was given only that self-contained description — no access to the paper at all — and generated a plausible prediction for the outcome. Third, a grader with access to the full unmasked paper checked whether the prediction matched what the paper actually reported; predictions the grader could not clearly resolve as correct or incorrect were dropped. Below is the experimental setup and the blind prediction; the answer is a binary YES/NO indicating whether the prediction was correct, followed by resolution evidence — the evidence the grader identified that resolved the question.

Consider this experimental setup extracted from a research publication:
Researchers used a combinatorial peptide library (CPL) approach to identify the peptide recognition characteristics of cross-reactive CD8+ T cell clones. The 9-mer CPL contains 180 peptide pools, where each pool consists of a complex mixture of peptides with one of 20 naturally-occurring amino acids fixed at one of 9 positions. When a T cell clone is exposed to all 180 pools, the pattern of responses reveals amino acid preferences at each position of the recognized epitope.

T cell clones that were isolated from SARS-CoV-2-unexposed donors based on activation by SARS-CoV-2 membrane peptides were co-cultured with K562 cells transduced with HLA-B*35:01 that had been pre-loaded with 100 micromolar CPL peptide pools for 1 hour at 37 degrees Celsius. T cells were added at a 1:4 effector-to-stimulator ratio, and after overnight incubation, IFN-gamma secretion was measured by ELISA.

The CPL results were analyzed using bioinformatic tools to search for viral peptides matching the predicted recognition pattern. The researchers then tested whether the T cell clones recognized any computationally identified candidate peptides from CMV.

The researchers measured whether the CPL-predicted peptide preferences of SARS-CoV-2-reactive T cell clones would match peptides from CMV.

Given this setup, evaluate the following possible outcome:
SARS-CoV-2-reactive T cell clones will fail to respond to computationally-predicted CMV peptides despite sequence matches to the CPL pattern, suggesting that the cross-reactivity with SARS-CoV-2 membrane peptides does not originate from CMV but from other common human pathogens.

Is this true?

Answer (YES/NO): NO